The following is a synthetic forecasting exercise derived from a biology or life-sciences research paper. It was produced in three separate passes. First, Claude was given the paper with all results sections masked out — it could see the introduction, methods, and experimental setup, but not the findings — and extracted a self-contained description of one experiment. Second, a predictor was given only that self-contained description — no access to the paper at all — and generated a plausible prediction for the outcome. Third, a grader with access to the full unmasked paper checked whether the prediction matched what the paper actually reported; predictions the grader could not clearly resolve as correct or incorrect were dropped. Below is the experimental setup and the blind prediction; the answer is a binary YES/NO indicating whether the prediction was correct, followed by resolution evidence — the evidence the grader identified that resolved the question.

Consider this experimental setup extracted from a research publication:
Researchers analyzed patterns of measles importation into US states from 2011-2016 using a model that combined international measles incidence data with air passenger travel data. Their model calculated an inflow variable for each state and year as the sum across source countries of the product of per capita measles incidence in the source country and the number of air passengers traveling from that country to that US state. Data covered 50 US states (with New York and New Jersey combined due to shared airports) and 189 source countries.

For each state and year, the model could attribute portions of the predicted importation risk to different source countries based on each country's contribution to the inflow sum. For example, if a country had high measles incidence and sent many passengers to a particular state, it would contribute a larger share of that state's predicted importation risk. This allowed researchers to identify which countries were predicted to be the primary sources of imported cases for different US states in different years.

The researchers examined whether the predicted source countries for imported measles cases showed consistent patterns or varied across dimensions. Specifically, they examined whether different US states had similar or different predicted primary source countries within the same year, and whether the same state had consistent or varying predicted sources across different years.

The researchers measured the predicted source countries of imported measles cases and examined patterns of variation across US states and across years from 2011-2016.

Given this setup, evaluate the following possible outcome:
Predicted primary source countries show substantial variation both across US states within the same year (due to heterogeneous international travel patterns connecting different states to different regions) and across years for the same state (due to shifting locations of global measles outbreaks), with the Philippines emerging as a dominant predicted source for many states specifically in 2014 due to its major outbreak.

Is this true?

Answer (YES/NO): YES